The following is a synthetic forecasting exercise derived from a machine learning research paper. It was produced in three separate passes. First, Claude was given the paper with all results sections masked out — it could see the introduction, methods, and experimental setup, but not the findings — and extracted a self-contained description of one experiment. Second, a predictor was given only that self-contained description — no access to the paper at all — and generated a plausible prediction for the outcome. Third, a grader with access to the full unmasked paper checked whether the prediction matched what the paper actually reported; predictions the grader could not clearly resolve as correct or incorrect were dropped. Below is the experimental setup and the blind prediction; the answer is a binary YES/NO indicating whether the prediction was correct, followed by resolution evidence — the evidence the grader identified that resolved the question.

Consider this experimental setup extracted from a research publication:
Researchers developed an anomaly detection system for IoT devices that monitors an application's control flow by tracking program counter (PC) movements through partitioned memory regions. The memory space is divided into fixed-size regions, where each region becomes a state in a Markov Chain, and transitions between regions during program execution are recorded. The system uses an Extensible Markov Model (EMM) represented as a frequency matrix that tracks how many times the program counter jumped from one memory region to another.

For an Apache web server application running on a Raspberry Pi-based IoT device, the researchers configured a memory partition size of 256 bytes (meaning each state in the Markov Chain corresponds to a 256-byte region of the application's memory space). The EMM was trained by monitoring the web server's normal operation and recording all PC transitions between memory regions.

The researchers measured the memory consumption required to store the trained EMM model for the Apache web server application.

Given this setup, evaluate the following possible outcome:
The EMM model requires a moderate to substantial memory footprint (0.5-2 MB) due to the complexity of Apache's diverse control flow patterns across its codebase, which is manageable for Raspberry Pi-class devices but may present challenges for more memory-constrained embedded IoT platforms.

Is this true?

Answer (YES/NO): NO